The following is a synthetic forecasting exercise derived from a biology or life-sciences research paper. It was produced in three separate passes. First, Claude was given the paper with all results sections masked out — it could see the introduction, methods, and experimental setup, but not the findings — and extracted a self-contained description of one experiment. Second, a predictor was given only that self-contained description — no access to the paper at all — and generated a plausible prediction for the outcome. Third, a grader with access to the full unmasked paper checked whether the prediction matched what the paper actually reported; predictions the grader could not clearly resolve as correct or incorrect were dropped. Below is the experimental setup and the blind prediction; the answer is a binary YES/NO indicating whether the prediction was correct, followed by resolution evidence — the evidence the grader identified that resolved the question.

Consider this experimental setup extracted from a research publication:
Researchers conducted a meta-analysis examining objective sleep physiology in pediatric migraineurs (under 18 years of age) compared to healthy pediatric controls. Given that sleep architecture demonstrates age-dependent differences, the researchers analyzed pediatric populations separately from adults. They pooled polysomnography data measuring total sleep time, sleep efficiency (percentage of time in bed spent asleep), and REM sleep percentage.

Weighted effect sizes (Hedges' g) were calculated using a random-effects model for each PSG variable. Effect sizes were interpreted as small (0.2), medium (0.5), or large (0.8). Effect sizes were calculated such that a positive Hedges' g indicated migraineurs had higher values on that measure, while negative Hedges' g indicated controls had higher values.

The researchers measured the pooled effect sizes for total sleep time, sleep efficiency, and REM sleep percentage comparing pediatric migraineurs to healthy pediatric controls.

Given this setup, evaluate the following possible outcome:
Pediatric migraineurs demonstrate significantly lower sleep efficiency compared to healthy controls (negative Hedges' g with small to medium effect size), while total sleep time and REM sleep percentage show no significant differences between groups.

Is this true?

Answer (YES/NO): NO